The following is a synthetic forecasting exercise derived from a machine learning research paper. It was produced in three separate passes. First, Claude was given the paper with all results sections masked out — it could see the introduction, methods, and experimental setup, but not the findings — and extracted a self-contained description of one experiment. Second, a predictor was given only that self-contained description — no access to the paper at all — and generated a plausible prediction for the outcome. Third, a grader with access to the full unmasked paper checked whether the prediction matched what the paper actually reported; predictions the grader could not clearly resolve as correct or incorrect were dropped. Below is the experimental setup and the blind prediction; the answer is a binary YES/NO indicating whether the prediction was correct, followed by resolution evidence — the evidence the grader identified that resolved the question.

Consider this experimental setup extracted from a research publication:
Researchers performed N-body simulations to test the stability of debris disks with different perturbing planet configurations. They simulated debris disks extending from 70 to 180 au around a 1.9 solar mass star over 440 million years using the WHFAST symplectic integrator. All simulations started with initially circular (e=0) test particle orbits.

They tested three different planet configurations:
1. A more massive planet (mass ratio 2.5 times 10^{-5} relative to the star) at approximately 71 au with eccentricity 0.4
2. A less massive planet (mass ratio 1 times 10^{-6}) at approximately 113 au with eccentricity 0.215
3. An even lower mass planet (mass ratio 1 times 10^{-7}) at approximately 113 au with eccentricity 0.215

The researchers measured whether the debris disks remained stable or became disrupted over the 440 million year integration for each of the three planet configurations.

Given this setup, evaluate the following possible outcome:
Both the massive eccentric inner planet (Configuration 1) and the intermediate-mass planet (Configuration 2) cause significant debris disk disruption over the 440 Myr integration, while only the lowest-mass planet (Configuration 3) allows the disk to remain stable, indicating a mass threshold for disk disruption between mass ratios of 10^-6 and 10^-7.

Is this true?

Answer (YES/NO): NO